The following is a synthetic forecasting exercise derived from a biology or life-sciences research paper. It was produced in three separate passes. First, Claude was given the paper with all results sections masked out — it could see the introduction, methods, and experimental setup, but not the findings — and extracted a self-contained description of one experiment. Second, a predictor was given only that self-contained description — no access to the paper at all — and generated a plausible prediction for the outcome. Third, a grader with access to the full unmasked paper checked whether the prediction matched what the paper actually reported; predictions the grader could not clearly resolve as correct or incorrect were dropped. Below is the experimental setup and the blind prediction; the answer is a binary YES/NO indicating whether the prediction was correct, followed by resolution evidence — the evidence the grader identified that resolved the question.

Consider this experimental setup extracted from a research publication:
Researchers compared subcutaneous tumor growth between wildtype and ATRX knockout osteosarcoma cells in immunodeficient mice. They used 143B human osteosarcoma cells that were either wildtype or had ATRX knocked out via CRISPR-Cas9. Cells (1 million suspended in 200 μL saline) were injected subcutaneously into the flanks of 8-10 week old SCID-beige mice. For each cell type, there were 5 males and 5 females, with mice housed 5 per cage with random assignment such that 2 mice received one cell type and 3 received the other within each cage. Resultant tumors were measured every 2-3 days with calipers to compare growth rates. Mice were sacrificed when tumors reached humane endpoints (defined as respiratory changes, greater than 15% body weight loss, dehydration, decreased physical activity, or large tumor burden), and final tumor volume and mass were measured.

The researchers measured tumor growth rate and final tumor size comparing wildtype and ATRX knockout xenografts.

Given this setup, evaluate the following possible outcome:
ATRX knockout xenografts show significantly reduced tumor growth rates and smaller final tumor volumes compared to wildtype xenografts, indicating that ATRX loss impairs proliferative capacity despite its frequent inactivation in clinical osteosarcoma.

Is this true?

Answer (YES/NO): NO